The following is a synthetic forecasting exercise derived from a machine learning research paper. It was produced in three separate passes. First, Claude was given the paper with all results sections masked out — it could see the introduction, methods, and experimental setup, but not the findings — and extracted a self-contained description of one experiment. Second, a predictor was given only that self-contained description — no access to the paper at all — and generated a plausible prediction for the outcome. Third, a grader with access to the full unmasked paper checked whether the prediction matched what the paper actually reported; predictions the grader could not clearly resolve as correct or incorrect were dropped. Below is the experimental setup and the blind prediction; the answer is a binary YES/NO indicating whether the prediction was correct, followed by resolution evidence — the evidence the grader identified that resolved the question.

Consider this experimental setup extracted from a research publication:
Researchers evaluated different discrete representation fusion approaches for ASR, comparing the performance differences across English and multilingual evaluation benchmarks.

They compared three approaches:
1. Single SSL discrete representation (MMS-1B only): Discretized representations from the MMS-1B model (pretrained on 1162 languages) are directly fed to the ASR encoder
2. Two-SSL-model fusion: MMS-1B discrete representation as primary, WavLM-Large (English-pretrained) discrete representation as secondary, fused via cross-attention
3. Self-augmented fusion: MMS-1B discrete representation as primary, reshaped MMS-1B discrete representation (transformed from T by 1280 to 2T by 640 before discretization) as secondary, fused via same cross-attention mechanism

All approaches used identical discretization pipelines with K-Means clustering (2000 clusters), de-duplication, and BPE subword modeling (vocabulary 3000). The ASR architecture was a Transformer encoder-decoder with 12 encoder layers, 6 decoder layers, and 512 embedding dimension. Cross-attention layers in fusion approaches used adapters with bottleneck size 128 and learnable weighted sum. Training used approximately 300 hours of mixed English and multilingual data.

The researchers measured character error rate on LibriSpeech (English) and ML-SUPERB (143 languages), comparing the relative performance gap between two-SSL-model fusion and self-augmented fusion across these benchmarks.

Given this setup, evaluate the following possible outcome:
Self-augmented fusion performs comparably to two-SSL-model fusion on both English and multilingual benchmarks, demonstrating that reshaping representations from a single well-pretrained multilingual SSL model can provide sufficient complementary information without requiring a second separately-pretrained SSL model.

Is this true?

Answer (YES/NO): NO